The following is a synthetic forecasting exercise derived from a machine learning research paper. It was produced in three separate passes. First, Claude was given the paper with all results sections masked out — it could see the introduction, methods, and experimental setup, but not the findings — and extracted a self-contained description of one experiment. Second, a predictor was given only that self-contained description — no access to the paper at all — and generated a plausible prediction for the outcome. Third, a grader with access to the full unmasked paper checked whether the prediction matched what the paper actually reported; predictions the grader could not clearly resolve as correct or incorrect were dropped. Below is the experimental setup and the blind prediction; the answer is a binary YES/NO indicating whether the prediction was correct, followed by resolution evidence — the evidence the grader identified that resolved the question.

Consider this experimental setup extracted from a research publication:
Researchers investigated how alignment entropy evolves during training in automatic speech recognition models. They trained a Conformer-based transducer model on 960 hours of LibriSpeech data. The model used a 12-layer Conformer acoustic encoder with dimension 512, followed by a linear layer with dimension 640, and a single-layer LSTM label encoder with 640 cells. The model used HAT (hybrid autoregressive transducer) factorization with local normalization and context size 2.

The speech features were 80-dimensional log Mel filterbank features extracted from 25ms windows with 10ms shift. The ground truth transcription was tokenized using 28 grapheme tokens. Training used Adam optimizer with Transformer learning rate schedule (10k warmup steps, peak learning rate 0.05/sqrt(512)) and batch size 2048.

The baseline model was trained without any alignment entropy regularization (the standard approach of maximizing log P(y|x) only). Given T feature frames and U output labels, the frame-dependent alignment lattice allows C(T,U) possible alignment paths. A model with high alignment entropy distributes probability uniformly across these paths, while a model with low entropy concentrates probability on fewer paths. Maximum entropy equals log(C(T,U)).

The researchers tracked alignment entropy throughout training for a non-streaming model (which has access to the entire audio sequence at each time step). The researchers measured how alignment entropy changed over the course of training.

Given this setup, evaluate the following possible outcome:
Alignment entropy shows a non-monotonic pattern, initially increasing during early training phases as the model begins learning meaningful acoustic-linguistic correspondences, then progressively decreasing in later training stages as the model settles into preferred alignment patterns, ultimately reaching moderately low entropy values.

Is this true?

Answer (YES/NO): NO